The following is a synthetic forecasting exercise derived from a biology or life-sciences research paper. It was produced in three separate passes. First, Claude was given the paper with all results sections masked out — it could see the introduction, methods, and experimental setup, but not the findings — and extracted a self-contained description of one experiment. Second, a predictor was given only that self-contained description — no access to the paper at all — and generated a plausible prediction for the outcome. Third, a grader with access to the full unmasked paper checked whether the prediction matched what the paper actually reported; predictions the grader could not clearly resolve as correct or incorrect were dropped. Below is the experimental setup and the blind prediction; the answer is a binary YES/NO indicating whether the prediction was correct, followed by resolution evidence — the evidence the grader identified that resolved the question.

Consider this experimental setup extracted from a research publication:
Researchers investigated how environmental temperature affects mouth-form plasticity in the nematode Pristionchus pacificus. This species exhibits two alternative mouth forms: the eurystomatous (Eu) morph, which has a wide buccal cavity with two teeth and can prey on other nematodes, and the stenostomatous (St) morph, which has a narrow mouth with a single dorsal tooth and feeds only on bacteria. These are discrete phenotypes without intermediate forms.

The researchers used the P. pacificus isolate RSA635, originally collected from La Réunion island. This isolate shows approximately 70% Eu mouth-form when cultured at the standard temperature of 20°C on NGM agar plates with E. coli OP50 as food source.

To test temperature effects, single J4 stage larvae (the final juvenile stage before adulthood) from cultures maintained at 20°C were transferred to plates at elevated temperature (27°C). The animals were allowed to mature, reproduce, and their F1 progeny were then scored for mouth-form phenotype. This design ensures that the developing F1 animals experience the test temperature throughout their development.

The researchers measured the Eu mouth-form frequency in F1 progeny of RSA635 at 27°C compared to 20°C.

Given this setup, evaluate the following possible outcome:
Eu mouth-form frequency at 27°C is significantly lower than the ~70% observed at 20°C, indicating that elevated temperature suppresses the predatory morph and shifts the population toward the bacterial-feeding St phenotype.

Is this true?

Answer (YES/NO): YES